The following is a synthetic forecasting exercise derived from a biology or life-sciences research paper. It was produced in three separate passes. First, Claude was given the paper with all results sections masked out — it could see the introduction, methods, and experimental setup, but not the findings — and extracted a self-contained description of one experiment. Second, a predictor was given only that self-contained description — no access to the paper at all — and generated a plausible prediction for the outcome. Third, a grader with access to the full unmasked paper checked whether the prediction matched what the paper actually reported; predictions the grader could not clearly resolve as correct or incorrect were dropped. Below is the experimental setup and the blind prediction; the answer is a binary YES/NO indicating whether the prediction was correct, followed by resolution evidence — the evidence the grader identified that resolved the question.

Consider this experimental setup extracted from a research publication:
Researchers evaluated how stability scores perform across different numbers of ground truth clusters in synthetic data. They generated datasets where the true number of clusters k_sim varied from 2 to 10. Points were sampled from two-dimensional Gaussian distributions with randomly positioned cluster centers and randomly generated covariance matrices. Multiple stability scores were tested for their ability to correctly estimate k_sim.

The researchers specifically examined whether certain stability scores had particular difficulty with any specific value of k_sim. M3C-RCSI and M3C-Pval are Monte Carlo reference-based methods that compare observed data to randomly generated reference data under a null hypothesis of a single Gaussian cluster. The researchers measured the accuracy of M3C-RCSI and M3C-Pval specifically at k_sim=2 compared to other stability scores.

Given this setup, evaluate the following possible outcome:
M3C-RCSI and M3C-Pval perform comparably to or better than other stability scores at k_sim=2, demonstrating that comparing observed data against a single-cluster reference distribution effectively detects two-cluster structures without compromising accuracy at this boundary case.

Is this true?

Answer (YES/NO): NO